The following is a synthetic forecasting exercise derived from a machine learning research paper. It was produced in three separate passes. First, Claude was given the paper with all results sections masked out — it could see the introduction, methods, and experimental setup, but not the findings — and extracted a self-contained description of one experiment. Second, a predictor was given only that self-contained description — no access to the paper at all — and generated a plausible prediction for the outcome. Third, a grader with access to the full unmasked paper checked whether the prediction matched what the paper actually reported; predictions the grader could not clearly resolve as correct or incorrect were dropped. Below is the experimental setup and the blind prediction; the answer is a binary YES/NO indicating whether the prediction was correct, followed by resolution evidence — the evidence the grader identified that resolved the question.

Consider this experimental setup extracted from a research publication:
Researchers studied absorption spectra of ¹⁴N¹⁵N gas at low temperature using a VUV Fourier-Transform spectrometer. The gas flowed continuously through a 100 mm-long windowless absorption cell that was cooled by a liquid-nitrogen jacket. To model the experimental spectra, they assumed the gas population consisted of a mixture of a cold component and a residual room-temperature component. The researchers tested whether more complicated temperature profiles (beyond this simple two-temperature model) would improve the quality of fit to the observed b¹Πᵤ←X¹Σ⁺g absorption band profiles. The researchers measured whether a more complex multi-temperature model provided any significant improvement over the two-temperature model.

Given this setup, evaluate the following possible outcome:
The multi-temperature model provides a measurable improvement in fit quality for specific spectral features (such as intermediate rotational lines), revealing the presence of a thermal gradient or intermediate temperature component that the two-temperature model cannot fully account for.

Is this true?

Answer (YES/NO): NO